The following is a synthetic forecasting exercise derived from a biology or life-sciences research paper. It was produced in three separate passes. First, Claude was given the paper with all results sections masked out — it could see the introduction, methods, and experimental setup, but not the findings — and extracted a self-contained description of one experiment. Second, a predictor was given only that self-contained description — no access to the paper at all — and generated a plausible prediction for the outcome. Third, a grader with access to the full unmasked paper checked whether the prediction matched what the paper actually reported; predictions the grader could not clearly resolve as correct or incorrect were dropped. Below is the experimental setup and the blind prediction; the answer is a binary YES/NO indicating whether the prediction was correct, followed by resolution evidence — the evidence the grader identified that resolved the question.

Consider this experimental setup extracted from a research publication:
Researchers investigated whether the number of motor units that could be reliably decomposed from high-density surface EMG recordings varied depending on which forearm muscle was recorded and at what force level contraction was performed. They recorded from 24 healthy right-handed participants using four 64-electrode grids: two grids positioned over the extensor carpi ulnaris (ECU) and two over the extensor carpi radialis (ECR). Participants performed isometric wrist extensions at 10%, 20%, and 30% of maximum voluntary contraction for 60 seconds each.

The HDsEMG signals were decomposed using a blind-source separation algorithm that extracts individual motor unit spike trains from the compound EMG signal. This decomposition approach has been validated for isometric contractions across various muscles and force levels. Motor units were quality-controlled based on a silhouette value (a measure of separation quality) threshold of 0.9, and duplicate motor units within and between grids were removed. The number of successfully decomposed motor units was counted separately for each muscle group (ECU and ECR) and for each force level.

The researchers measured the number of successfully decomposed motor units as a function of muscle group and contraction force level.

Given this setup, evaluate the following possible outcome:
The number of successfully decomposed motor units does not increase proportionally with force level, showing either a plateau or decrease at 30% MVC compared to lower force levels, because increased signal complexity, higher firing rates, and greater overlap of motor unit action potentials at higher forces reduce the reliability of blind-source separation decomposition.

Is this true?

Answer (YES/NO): YES